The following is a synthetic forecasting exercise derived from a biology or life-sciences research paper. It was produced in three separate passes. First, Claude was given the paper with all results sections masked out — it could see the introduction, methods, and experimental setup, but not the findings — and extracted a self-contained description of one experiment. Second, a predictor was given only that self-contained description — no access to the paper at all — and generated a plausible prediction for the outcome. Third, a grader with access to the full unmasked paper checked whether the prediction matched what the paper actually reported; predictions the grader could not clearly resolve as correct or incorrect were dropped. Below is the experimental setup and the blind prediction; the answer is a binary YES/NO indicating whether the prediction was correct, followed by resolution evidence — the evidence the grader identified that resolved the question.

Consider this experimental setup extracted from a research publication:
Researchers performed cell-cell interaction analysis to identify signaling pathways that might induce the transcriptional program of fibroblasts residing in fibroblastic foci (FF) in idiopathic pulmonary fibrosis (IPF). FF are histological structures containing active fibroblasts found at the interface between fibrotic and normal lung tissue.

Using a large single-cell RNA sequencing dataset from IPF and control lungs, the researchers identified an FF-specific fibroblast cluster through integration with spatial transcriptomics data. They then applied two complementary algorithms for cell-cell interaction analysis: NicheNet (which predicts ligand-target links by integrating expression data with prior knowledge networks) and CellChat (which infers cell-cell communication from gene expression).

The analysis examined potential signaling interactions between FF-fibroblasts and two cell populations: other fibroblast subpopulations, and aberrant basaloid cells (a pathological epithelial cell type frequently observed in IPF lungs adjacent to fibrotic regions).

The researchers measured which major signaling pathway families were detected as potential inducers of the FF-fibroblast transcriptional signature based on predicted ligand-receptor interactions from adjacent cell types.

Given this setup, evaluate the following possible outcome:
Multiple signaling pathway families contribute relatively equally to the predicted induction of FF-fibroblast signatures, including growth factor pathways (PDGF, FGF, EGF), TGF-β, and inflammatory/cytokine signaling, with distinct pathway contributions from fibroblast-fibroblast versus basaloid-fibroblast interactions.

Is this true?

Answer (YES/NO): NO